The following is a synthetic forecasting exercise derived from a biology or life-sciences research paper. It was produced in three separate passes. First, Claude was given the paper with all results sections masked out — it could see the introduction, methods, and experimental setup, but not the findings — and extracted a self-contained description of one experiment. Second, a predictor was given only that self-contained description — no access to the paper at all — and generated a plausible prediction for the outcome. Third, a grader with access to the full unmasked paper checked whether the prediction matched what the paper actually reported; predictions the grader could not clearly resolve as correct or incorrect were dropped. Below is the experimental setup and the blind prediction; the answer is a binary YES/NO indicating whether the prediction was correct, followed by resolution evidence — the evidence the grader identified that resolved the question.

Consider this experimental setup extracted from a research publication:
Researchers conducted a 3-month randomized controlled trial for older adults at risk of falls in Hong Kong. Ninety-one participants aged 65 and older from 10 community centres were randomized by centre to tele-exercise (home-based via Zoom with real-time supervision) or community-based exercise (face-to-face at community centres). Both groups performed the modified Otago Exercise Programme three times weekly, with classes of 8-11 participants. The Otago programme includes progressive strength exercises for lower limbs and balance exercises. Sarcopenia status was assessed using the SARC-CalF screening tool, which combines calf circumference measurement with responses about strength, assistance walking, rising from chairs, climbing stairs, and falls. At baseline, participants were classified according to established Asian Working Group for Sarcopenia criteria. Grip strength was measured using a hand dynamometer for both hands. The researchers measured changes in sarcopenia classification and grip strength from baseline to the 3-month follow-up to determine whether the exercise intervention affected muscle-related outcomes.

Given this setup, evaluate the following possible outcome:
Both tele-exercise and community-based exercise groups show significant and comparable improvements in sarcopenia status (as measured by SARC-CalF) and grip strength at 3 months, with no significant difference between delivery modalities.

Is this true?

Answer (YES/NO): NO